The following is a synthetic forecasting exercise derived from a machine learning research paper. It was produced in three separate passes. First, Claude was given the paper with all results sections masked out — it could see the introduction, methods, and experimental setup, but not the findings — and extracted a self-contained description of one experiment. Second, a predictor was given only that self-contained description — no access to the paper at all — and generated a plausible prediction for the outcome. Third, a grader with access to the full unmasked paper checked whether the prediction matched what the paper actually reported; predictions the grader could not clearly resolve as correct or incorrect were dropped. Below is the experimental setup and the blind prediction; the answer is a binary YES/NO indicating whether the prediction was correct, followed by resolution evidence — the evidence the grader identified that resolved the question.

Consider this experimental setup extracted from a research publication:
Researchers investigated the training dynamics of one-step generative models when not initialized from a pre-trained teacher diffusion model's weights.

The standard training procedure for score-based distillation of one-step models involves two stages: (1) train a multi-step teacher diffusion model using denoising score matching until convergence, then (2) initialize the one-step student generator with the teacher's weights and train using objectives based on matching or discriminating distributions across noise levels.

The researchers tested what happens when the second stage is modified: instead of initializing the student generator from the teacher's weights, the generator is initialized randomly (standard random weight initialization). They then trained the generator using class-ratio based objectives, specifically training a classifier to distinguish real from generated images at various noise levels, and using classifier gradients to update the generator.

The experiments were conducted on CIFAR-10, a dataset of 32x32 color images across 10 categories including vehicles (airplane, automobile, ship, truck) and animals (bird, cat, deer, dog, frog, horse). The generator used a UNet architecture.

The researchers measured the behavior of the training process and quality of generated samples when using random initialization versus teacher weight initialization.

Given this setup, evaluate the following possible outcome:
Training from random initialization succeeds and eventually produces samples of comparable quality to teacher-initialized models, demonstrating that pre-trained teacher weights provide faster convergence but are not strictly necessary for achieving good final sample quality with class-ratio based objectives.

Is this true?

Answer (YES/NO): NO